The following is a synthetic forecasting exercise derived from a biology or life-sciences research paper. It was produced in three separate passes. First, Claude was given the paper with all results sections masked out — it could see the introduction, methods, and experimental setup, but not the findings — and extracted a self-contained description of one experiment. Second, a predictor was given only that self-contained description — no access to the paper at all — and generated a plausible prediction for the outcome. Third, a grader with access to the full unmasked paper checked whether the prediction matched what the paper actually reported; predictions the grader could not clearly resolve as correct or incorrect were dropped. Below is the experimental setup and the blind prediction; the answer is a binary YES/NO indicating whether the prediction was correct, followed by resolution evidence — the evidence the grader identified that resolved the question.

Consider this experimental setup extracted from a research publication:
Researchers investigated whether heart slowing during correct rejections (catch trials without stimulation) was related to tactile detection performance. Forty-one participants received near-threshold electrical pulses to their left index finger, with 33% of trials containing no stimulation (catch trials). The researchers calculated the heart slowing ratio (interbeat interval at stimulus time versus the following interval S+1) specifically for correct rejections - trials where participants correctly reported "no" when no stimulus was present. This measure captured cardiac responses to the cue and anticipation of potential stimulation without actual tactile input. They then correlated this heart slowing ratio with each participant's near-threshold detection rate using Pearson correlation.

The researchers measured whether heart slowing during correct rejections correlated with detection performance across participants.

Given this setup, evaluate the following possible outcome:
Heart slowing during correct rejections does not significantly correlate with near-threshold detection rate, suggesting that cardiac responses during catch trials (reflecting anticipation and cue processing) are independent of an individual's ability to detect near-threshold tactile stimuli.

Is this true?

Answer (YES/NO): NO